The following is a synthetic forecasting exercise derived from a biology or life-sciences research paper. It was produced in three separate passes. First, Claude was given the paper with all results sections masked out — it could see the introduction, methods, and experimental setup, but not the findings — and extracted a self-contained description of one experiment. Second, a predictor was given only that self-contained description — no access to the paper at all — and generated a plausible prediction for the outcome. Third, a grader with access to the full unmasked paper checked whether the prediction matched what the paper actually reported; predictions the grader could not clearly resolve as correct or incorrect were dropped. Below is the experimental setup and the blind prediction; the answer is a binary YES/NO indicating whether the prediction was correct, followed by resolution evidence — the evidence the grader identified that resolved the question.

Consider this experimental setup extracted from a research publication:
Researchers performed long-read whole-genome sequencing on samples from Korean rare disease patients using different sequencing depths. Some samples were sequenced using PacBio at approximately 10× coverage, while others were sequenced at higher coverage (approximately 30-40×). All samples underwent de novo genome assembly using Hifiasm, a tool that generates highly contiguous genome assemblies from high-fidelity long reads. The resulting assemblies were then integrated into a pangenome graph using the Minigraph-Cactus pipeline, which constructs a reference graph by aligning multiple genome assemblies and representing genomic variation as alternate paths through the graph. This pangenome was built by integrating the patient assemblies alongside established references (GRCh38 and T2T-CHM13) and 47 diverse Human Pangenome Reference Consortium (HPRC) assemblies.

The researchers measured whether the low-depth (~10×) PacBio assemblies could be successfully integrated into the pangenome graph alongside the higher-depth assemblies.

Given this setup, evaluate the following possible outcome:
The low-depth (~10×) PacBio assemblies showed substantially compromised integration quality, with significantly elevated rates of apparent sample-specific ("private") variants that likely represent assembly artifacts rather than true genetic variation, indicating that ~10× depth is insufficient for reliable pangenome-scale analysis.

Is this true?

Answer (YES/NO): NO